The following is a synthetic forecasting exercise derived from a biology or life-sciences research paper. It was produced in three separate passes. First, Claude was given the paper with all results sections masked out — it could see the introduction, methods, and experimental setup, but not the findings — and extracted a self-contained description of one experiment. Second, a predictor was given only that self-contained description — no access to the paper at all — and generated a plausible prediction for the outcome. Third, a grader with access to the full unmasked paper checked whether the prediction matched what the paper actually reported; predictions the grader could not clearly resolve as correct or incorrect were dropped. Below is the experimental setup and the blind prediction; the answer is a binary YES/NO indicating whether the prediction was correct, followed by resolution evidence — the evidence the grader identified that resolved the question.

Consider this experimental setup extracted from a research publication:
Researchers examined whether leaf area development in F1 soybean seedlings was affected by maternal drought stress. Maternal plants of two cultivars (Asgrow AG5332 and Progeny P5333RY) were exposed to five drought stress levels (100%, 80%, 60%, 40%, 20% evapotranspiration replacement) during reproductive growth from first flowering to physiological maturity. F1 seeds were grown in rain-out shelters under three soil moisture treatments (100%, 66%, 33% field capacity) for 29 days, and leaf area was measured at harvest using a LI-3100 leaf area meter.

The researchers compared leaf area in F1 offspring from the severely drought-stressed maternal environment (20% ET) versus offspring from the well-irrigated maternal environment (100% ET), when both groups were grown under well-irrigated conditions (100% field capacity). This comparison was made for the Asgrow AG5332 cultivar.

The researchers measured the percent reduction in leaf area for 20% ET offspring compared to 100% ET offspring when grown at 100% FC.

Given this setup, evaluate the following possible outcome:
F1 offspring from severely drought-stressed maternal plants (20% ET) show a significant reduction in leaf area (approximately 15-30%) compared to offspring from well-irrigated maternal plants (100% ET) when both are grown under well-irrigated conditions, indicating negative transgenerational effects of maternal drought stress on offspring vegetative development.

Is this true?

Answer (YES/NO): NO